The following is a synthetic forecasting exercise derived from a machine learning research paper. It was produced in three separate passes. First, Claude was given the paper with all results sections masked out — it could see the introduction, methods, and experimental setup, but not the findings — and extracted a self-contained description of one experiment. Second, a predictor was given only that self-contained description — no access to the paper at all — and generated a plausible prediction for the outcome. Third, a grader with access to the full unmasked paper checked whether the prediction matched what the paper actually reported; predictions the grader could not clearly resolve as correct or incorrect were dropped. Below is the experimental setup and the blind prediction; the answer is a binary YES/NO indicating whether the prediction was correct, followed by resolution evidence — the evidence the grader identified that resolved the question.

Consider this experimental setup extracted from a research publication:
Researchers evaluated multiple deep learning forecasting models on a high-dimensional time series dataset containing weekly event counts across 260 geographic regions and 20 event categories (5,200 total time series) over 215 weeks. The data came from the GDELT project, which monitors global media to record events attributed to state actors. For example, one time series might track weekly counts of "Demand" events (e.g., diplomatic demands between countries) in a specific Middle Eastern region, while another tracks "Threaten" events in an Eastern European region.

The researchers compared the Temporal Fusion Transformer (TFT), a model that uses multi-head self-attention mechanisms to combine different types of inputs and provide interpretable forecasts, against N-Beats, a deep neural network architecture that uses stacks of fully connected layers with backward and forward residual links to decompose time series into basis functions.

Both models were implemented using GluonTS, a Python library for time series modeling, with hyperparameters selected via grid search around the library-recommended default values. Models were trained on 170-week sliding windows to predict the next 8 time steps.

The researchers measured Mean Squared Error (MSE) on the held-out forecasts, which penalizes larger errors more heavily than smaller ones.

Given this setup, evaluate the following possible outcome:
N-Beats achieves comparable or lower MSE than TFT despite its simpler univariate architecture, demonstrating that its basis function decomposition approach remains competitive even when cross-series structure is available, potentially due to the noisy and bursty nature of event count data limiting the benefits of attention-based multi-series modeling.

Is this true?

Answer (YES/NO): NO